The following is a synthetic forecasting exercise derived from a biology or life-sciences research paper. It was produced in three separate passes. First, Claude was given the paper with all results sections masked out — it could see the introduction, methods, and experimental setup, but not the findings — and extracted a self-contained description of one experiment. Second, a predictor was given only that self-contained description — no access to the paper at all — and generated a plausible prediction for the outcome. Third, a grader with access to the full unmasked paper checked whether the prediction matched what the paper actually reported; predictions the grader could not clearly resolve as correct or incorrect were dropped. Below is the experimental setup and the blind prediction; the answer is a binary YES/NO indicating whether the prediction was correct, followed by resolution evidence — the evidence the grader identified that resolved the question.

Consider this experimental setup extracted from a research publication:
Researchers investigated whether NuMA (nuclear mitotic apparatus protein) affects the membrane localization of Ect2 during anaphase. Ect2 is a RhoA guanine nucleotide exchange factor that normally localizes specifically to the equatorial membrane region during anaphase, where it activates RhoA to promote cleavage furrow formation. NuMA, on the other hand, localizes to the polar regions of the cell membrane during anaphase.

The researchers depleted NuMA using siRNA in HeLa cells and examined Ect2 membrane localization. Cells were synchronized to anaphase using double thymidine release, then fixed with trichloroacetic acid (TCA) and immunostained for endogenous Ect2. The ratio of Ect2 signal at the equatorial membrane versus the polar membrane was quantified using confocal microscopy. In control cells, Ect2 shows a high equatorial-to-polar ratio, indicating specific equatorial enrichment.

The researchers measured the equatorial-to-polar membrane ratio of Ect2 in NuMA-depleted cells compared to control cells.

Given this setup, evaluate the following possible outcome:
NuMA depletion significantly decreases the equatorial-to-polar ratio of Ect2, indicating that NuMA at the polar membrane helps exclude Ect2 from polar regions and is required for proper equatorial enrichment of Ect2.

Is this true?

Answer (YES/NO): YES